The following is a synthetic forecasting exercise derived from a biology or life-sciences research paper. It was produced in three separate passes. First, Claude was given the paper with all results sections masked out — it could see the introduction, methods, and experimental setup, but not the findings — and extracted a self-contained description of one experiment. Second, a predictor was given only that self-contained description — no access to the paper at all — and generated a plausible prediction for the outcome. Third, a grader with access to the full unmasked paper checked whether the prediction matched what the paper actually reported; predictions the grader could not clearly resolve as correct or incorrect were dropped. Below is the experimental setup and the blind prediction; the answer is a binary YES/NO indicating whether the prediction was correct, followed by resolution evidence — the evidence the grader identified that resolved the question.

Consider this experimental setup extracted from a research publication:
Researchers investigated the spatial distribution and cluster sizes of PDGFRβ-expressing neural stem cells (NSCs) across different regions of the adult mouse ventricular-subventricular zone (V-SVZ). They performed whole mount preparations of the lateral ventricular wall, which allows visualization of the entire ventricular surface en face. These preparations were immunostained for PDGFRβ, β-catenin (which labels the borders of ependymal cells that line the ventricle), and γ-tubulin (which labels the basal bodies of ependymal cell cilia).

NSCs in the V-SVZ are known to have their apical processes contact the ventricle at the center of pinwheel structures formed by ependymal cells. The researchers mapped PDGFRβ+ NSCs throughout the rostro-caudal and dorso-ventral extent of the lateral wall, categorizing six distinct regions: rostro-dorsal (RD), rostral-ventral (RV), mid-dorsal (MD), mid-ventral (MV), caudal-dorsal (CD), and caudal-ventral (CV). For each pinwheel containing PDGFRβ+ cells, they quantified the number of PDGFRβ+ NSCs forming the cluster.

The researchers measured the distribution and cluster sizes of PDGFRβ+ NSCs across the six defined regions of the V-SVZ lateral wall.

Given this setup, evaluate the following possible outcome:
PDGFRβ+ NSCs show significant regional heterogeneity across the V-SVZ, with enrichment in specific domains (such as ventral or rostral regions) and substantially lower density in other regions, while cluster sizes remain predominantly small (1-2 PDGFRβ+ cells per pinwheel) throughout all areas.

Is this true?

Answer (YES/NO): NO